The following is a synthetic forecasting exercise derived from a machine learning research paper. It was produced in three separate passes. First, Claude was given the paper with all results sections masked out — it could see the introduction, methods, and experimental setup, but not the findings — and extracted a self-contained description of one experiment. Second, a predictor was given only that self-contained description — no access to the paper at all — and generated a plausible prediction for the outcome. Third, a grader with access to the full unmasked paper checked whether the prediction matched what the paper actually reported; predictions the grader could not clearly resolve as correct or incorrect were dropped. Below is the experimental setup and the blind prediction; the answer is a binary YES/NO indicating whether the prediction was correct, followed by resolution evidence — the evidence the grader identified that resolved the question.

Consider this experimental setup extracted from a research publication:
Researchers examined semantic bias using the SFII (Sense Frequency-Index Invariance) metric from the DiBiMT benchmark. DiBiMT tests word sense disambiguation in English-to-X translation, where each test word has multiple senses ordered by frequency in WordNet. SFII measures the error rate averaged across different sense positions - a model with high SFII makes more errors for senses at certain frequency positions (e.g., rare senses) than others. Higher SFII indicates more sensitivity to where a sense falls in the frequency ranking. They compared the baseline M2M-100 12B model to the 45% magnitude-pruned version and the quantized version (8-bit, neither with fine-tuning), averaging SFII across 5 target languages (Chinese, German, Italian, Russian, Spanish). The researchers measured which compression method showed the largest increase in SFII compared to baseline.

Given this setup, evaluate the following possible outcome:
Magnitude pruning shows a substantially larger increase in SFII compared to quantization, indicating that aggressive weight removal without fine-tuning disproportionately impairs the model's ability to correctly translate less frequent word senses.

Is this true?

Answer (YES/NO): NO